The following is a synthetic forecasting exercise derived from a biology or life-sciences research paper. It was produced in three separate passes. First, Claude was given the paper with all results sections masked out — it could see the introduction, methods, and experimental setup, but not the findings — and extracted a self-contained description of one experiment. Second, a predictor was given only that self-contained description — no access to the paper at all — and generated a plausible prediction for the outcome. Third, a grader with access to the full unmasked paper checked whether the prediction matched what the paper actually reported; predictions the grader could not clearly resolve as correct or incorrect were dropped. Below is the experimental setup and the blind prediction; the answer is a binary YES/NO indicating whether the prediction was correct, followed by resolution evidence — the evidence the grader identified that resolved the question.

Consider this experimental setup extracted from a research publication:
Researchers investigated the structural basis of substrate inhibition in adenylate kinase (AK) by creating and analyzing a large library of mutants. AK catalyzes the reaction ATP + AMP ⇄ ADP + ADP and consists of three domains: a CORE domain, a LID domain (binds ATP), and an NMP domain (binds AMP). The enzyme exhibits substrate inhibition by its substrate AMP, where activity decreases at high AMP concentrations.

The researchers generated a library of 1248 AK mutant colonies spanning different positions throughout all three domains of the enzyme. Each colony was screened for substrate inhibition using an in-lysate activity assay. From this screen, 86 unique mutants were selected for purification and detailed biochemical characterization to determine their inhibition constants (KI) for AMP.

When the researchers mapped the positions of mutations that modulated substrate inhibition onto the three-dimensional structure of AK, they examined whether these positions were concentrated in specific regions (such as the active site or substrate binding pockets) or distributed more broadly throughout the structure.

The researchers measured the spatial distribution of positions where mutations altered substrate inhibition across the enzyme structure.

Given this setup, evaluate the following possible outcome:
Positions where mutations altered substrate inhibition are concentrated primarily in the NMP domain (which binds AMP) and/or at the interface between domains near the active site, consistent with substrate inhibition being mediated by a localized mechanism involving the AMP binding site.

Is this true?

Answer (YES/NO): NO